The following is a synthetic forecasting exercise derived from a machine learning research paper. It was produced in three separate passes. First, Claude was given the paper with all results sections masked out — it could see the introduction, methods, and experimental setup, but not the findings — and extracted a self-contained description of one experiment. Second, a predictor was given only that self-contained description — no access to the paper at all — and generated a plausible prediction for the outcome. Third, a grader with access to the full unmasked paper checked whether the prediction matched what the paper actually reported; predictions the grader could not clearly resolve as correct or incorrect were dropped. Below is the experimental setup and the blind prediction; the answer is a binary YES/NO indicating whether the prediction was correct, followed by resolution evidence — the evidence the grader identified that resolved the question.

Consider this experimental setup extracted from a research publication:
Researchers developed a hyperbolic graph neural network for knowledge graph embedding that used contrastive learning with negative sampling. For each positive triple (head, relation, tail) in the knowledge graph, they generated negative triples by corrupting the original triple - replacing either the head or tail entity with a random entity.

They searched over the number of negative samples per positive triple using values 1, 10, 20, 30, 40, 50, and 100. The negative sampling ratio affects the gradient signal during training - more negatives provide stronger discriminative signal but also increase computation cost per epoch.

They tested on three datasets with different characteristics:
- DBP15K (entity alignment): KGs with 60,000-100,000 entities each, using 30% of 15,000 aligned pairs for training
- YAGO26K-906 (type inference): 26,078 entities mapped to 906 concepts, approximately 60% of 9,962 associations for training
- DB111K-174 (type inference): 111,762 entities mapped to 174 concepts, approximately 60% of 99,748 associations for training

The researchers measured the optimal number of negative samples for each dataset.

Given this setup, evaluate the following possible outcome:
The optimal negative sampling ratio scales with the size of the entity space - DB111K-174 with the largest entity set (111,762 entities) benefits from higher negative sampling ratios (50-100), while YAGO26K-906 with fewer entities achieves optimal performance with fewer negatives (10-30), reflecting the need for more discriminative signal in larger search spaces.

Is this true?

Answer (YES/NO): NO